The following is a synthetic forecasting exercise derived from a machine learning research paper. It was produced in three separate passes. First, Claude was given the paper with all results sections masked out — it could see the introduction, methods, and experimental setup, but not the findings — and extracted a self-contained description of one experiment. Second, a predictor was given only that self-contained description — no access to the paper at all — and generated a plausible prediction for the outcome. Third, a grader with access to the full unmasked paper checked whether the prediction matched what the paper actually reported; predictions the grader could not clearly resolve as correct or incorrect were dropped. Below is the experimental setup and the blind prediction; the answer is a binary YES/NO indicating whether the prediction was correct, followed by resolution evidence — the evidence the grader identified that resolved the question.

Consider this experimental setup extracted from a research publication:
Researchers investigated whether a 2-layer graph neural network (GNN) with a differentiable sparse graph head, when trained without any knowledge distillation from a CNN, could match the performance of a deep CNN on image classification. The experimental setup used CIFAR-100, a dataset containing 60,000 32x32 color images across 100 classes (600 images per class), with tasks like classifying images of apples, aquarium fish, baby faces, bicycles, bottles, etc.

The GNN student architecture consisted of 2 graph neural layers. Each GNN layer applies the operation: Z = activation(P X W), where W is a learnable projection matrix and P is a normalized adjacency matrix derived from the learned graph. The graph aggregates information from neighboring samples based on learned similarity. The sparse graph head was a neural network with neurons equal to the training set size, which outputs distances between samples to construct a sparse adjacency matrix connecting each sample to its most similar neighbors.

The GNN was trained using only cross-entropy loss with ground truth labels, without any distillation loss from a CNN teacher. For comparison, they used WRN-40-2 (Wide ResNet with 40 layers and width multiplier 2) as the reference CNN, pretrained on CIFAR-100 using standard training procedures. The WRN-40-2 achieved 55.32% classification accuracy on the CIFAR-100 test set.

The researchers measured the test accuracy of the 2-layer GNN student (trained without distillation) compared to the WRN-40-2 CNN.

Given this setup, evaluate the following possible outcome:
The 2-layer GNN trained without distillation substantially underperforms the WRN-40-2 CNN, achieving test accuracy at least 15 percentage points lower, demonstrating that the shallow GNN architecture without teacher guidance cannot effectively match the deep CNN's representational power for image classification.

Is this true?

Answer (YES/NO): NO